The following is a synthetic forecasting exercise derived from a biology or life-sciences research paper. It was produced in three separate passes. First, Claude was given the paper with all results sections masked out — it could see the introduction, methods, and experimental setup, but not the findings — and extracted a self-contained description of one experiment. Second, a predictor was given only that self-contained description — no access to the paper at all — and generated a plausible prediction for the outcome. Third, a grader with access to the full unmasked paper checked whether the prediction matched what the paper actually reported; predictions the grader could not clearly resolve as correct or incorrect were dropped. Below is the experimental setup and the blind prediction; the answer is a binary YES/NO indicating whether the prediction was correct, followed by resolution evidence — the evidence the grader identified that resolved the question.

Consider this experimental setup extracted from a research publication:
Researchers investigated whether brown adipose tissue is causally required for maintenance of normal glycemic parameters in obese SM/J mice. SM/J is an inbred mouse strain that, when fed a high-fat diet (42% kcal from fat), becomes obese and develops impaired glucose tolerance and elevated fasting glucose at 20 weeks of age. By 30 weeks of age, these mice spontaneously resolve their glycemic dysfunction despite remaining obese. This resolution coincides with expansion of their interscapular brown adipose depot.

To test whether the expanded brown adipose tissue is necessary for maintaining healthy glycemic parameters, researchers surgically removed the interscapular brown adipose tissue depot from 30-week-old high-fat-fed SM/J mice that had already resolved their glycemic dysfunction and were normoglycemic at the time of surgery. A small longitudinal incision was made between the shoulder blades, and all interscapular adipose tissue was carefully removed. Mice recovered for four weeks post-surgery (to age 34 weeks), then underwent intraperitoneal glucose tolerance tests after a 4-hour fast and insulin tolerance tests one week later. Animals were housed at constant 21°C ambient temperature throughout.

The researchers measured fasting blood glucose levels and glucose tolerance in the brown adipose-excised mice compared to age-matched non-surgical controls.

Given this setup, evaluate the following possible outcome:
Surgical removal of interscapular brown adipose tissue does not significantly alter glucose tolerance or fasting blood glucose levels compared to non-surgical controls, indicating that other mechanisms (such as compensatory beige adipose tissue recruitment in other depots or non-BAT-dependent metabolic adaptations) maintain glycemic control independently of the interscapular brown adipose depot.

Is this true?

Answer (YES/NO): NO